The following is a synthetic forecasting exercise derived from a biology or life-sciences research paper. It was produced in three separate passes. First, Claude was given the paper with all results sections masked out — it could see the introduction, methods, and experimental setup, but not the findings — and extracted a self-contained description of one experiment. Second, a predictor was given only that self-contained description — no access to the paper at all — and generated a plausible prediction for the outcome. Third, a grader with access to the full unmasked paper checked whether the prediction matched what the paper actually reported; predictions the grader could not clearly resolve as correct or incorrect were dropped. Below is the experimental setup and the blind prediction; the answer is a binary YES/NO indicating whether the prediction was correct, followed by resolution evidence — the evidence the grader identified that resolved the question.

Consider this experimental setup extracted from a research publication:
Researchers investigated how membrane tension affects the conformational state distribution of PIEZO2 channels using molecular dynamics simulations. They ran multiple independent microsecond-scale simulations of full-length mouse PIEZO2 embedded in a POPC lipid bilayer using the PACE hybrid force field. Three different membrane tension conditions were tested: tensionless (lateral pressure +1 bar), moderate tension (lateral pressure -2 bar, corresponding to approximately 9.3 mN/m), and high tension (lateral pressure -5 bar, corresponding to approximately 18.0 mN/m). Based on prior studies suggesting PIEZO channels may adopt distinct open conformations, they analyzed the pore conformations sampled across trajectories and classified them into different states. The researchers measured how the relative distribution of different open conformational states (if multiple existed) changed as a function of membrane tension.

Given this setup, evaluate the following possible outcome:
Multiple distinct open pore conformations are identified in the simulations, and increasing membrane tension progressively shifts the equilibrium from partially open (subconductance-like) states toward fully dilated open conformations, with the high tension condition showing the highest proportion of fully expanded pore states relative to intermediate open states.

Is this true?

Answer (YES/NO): YES